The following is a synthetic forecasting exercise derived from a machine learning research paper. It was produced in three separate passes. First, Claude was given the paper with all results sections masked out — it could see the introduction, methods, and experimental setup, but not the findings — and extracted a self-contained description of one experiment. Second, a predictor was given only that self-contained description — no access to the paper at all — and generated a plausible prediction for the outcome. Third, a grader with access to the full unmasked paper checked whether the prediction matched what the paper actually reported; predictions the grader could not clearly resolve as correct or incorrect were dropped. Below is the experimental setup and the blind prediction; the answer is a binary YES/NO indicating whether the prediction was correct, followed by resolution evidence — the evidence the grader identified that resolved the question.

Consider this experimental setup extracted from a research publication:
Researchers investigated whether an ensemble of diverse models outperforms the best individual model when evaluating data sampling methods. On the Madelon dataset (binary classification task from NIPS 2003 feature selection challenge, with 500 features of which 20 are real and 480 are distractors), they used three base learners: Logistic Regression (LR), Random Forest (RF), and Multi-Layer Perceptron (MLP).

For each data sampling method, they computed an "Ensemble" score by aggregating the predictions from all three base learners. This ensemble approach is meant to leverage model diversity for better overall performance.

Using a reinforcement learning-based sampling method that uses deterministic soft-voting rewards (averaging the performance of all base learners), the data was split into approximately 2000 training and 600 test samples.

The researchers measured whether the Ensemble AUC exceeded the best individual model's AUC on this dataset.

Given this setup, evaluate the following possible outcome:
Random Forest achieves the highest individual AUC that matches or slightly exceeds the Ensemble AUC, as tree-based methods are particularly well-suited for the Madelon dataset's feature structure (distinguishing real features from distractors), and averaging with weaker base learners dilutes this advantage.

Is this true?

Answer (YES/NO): NO